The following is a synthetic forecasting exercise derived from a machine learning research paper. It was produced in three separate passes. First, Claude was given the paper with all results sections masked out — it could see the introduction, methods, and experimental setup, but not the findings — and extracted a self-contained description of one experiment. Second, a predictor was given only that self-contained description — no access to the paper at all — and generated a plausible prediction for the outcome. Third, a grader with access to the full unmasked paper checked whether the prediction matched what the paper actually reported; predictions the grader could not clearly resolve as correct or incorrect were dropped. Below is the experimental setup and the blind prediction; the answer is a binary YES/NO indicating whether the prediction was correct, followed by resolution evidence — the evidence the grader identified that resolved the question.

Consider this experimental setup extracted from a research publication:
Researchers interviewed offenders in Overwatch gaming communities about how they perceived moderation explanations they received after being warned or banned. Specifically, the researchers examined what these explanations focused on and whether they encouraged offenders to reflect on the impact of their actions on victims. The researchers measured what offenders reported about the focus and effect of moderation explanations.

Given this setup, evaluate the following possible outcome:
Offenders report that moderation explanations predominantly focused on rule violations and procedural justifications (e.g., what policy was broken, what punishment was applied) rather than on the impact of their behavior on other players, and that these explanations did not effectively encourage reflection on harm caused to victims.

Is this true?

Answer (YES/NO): YES